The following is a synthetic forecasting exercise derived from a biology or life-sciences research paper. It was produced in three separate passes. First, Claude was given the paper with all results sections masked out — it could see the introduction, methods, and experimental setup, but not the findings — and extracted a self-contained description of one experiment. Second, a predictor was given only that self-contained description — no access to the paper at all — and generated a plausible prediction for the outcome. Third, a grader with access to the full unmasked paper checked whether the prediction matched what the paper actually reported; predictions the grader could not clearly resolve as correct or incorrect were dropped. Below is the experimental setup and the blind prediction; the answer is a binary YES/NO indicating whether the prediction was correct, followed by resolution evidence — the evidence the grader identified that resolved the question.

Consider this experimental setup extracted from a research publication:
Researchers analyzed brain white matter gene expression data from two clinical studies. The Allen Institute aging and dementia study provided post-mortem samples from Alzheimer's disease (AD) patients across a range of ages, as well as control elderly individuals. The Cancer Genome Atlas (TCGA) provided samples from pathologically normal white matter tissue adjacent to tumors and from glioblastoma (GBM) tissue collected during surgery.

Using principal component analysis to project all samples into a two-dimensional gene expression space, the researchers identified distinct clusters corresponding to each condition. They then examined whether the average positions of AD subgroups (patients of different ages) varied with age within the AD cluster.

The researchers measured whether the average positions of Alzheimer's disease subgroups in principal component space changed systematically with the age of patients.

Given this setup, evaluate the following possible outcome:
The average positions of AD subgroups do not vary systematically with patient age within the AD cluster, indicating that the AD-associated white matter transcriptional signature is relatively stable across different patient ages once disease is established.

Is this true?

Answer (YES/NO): YES